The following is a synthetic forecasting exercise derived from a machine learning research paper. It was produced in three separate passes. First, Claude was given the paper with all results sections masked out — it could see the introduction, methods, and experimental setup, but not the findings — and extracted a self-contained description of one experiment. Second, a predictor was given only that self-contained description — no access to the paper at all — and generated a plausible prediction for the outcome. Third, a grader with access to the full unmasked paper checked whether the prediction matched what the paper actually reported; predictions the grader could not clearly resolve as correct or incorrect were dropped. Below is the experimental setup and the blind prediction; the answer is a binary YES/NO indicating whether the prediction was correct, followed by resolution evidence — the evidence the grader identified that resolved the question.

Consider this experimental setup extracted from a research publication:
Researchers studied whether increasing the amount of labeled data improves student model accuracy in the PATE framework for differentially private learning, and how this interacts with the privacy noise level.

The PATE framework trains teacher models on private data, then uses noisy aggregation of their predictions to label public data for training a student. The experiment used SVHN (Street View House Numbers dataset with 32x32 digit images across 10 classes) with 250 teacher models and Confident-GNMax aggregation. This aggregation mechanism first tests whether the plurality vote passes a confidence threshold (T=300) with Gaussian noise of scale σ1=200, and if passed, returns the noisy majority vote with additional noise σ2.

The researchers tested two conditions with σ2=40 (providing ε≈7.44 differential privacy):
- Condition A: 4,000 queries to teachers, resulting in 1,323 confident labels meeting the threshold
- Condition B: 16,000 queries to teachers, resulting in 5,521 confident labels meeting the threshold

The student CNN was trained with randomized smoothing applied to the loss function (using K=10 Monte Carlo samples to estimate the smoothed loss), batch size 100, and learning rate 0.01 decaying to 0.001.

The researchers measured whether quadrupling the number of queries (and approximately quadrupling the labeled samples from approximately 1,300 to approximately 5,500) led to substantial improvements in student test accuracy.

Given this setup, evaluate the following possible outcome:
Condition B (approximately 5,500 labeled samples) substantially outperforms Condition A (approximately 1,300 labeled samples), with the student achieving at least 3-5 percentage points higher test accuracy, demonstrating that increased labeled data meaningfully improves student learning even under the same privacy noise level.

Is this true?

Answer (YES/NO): YES